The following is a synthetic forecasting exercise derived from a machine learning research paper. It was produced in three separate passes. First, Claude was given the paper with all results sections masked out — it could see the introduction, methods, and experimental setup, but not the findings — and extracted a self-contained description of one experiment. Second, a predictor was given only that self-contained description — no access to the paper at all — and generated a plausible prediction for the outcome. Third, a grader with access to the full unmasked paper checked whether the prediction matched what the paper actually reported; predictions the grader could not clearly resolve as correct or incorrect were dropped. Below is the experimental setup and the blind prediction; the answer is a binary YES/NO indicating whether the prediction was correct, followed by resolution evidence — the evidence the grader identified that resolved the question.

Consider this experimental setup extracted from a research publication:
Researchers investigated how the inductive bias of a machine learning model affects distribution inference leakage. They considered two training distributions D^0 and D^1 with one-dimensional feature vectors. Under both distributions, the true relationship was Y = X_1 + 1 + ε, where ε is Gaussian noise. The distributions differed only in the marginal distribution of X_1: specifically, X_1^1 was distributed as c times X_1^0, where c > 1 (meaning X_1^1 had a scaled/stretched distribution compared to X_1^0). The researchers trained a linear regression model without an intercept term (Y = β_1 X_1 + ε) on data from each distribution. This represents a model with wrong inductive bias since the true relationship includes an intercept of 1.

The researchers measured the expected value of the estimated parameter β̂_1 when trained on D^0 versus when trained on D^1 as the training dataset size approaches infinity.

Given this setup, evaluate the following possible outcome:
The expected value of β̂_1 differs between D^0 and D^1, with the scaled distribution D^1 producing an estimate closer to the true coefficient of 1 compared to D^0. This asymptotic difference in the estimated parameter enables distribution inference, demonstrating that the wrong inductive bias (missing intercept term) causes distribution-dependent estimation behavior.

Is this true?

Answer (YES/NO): NO